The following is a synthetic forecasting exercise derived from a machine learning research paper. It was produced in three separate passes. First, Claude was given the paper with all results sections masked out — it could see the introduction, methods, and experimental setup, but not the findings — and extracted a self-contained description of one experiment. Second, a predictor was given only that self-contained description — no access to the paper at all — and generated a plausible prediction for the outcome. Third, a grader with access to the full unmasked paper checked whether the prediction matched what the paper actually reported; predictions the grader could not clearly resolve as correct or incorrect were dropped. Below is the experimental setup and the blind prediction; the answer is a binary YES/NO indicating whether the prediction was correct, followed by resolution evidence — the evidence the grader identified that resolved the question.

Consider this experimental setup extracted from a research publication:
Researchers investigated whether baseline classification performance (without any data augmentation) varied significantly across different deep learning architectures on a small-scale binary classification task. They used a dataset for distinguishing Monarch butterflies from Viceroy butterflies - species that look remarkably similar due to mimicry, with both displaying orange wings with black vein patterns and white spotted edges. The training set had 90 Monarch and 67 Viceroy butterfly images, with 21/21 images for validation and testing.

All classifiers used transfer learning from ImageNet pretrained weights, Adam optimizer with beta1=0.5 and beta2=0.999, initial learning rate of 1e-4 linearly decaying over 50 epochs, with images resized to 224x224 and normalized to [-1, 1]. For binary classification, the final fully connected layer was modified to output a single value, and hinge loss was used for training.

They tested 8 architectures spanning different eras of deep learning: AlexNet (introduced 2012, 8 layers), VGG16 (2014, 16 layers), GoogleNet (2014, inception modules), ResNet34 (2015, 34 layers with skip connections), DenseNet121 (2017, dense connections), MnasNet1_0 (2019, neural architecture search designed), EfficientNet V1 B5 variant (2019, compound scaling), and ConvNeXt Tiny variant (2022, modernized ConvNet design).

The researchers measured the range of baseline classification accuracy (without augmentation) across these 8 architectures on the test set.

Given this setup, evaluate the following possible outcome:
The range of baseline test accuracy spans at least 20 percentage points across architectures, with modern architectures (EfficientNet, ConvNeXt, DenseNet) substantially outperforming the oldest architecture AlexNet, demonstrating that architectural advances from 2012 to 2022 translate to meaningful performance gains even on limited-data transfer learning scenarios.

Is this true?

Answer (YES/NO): NO